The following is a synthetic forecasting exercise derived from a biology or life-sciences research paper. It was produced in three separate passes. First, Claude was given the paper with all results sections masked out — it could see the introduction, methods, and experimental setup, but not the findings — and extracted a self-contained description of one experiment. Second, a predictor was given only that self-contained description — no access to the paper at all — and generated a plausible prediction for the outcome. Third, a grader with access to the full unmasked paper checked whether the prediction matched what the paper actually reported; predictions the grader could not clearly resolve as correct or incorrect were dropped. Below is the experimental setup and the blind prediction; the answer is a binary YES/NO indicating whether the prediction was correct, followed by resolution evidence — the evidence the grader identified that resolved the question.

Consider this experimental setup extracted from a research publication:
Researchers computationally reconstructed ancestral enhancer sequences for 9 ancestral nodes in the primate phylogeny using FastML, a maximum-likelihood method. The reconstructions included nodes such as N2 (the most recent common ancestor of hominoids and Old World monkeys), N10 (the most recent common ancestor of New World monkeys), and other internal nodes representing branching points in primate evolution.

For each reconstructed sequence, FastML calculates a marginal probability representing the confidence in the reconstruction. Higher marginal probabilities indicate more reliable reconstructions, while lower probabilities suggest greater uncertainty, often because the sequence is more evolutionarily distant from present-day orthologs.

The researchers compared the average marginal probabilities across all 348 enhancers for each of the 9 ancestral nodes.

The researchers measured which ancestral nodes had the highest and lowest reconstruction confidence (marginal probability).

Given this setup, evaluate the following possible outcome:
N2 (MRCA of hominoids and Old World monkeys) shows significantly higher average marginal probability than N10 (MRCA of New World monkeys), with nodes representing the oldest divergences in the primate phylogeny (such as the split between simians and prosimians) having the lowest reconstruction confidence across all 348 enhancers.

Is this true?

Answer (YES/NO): YES